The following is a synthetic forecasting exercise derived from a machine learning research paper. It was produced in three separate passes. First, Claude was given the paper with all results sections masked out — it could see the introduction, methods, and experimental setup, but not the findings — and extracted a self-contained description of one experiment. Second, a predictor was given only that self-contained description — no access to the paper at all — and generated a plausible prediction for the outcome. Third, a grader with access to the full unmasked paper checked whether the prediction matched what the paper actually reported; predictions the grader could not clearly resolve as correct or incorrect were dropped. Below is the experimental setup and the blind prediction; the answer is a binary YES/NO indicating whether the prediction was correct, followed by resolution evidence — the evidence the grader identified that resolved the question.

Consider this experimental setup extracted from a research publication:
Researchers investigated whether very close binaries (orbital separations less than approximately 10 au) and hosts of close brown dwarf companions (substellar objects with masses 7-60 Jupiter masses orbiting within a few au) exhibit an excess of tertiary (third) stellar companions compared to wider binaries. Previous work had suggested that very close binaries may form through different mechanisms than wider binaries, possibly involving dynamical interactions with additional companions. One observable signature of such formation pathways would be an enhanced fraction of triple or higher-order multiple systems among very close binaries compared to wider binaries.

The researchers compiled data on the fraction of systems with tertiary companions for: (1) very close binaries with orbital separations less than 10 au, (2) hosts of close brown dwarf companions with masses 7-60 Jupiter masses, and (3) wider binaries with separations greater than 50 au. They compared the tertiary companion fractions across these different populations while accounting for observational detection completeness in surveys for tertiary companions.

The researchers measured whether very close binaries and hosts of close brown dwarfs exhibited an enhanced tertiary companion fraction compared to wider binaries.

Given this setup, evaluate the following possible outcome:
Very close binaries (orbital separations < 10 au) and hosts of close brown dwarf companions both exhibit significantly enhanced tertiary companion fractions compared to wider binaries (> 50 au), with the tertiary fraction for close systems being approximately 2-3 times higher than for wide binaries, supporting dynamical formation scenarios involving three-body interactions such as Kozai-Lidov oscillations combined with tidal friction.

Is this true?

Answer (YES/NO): NO